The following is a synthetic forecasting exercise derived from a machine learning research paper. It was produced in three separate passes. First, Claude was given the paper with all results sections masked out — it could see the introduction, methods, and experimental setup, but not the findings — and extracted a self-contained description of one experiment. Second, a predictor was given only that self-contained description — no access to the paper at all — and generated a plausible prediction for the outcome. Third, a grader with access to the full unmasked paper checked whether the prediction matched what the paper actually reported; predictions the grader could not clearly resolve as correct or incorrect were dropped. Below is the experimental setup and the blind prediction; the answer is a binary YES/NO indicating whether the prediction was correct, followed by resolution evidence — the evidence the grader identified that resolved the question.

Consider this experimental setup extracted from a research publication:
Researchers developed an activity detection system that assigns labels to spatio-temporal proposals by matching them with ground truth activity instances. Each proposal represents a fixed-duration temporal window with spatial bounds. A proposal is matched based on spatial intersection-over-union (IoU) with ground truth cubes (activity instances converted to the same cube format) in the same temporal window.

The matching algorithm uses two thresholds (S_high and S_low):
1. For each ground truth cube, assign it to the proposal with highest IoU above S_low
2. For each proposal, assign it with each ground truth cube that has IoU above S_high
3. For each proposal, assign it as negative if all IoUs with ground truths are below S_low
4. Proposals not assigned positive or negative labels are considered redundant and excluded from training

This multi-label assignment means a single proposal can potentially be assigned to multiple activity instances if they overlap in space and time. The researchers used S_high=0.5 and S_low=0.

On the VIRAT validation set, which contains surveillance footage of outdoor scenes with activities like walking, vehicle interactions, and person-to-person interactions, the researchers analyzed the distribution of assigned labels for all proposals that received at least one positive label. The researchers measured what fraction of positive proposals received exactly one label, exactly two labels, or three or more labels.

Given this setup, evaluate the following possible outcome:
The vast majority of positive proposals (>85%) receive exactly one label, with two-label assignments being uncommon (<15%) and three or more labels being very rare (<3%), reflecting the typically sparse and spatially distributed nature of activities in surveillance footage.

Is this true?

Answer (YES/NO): NO